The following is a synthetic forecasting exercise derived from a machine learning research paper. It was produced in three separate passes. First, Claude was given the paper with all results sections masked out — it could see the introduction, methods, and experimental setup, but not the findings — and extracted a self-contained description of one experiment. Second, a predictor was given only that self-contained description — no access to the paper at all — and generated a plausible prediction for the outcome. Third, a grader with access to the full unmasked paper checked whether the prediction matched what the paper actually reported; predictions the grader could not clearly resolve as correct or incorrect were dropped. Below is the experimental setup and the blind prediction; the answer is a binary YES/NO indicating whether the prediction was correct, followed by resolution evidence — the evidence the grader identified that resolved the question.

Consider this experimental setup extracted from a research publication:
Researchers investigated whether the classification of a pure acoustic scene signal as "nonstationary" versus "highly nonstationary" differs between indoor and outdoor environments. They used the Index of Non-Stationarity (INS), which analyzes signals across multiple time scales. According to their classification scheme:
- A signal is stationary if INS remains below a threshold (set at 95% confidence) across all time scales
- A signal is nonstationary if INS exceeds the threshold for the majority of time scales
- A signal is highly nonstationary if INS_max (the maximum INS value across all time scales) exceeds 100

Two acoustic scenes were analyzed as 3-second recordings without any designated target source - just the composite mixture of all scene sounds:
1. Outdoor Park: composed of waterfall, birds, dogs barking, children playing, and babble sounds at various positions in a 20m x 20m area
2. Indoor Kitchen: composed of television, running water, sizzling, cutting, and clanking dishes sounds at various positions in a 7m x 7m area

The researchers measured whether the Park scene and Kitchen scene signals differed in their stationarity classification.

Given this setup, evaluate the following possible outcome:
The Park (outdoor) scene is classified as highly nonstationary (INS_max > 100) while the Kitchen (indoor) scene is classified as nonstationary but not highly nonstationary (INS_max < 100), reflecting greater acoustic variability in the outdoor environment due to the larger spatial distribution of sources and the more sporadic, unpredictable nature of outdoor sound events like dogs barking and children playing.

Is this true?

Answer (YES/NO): NO